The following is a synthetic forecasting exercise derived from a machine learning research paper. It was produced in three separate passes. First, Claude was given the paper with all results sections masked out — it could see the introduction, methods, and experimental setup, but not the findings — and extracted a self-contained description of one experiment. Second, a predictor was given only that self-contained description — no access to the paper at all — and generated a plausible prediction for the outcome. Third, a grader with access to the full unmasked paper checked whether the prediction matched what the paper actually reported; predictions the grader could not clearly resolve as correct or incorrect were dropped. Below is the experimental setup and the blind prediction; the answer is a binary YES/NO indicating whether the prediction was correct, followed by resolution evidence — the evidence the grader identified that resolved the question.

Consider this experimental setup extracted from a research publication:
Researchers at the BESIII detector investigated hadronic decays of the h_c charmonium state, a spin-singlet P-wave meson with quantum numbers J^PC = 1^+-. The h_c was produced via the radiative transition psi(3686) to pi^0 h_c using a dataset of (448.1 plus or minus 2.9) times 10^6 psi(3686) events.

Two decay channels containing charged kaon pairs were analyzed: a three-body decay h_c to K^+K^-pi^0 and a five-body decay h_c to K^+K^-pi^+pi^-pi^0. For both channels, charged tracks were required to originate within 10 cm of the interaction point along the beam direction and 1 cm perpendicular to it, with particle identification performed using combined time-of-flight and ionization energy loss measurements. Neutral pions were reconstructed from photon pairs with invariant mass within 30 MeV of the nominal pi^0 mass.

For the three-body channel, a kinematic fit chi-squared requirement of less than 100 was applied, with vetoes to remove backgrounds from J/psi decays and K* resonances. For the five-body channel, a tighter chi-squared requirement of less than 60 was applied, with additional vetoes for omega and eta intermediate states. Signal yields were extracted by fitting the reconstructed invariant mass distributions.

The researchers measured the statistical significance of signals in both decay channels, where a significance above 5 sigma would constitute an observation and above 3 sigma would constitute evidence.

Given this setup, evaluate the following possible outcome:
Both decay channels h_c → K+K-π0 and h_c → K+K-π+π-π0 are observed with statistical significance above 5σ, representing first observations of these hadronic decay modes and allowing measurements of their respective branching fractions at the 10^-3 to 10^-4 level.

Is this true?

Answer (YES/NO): NO